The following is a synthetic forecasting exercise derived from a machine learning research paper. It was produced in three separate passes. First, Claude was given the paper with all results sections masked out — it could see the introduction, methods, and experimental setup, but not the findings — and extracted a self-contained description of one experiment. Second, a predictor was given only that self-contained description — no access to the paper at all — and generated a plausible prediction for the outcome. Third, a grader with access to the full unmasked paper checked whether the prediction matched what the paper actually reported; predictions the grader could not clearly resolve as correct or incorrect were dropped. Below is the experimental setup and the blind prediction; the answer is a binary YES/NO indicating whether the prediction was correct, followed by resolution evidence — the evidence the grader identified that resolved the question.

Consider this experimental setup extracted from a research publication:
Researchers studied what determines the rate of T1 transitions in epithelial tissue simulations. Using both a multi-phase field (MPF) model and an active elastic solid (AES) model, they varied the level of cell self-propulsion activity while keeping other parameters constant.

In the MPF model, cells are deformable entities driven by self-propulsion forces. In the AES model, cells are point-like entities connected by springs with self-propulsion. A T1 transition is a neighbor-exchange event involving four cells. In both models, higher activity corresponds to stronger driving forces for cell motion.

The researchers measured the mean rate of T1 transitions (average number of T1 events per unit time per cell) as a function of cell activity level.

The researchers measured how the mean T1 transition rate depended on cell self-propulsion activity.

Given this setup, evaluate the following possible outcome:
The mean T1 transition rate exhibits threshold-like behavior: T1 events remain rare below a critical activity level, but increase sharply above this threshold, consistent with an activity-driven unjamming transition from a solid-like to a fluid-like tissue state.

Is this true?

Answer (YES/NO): NO